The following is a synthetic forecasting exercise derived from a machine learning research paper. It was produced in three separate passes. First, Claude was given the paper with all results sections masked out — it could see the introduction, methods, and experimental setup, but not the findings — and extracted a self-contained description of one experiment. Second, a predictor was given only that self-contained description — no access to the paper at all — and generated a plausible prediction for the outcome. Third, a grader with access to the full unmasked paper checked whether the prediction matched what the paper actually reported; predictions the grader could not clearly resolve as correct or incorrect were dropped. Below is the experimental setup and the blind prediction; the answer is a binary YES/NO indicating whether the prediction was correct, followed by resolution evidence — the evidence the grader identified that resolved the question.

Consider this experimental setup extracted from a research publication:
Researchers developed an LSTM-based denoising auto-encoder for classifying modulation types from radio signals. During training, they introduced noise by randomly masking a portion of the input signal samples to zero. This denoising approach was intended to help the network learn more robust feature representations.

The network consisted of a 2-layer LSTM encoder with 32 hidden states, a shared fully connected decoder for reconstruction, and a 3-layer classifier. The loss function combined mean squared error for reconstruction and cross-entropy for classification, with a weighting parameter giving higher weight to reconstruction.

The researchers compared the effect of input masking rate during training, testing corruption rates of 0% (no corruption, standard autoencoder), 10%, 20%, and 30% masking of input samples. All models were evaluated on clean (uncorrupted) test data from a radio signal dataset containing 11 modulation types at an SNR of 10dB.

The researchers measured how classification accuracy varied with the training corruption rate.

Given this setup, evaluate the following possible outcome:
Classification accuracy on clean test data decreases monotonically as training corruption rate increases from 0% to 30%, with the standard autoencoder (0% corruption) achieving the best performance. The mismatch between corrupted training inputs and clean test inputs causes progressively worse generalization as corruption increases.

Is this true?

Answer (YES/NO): NO